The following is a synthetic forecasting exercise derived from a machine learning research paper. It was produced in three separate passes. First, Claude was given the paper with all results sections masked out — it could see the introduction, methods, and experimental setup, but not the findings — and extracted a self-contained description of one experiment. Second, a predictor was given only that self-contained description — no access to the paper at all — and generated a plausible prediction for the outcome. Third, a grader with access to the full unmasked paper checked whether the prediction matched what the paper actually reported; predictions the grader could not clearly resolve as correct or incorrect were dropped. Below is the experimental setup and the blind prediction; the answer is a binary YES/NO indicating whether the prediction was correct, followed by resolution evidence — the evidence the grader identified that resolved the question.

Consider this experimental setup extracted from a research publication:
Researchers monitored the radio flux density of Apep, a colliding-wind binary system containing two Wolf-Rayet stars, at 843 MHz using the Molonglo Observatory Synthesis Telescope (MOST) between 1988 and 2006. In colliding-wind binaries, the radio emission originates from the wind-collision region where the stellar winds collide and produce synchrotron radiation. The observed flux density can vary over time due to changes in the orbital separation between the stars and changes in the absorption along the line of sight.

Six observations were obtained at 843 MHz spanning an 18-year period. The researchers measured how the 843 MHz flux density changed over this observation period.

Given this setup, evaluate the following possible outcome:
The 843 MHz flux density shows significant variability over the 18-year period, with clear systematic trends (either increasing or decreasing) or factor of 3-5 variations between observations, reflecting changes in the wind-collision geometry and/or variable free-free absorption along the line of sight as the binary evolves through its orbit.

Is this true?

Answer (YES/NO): YES